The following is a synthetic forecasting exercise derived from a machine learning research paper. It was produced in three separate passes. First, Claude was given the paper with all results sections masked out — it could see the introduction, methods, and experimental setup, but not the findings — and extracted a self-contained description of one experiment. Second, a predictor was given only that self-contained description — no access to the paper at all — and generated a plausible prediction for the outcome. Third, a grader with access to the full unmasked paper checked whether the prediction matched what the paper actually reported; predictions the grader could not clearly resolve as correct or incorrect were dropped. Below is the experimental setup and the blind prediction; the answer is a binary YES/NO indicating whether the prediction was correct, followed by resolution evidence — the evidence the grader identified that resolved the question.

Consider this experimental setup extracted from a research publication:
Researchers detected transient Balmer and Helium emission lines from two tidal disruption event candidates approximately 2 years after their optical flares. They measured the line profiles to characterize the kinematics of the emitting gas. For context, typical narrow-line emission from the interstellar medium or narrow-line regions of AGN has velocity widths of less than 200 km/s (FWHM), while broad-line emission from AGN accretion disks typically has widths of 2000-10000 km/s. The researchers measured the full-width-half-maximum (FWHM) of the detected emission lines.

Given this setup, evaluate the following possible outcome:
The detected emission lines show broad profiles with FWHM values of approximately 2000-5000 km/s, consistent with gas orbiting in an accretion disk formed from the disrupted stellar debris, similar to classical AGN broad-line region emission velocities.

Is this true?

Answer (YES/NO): NO